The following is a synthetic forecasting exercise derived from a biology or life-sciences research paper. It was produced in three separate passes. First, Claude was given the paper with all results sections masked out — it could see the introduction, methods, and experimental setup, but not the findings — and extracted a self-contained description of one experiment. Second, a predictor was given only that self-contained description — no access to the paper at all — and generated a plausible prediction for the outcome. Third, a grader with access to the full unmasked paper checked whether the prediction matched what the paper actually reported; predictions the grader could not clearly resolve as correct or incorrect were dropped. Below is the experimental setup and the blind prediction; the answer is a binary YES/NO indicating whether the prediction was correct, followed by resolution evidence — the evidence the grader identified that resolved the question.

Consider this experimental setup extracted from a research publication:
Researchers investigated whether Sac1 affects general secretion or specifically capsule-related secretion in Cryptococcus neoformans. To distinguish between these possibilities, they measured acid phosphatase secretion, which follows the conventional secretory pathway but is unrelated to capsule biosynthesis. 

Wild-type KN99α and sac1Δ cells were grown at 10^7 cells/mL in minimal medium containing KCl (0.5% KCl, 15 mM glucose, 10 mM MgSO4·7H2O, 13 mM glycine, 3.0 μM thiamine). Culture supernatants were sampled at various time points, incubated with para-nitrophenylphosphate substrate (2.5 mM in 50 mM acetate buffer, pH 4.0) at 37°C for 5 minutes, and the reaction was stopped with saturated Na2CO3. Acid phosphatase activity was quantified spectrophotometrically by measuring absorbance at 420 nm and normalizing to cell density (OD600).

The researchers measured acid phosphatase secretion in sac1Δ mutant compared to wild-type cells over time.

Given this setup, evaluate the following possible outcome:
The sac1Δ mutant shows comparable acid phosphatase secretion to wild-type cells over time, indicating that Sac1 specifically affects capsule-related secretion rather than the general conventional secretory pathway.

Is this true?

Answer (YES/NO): NO